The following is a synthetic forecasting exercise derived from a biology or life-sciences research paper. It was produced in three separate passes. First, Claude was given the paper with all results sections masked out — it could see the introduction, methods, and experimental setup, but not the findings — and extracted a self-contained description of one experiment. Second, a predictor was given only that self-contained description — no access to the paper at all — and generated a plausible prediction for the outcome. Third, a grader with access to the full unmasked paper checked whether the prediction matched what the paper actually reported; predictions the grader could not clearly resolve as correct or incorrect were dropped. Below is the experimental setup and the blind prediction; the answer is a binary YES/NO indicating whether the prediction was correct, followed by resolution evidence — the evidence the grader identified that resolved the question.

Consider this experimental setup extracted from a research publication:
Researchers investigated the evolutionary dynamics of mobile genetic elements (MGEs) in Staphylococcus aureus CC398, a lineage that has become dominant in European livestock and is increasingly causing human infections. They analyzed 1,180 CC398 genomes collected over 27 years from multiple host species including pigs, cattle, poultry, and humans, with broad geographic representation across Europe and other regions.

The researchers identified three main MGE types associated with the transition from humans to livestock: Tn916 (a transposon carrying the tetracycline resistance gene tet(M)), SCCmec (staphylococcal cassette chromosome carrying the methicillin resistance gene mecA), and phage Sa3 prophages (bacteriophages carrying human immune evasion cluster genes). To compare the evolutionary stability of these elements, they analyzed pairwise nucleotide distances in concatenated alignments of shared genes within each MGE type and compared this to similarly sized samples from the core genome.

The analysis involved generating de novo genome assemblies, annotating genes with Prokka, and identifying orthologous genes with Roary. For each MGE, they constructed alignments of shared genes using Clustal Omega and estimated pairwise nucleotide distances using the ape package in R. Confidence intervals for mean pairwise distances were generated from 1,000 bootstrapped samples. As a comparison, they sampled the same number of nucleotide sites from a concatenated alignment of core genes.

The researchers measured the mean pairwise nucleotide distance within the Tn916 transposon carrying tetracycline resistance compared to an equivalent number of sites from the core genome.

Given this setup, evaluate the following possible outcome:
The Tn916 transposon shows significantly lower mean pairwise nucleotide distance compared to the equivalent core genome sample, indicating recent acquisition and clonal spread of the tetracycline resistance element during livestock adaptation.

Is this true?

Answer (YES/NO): NO